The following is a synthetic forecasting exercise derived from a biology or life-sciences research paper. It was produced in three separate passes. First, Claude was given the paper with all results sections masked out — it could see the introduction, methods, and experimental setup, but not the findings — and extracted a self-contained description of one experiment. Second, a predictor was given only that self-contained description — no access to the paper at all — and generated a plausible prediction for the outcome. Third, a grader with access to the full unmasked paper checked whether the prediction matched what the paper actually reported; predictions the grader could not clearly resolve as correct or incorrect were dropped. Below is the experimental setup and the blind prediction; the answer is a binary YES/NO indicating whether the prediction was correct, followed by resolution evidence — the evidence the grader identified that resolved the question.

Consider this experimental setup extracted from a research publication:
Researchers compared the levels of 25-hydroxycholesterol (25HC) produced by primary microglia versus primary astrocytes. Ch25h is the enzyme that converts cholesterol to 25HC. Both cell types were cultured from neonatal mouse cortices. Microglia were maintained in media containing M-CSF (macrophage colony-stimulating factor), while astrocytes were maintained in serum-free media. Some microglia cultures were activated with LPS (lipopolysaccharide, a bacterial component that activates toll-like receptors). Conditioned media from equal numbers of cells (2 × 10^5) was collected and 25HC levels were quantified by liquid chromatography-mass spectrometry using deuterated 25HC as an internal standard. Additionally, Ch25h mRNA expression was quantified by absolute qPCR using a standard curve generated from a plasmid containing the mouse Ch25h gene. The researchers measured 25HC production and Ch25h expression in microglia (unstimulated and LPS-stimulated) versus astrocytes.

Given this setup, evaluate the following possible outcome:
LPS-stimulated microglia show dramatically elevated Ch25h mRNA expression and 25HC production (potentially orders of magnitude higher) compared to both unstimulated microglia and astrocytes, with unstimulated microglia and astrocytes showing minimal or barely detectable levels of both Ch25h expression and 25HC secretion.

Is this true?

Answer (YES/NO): YES